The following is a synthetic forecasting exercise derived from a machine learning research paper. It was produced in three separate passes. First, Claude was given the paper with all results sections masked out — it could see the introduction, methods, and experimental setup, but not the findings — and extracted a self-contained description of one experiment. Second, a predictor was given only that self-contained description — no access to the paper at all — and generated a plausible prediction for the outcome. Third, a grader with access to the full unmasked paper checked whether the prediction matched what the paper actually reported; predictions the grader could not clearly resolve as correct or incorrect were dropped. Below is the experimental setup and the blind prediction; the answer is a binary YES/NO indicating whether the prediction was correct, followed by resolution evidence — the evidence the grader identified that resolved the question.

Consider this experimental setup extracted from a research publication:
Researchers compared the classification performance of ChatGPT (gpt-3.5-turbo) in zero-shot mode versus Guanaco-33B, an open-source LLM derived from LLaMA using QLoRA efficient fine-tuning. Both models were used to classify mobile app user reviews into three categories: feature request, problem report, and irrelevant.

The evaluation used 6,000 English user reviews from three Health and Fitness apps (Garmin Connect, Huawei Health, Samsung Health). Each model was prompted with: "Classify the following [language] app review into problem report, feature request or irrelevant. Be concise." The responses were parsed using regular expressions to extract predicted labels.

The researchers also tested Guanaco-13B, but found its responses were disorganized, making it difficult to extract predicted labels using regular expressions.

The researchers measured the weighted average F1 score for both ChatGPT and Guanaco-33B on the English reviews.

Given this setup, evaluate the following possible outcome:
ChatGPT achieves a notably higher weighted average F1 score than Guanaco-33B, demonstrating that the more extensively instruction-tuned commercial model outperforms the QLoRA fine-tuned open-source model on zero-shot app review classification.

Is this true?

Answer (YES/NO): YES